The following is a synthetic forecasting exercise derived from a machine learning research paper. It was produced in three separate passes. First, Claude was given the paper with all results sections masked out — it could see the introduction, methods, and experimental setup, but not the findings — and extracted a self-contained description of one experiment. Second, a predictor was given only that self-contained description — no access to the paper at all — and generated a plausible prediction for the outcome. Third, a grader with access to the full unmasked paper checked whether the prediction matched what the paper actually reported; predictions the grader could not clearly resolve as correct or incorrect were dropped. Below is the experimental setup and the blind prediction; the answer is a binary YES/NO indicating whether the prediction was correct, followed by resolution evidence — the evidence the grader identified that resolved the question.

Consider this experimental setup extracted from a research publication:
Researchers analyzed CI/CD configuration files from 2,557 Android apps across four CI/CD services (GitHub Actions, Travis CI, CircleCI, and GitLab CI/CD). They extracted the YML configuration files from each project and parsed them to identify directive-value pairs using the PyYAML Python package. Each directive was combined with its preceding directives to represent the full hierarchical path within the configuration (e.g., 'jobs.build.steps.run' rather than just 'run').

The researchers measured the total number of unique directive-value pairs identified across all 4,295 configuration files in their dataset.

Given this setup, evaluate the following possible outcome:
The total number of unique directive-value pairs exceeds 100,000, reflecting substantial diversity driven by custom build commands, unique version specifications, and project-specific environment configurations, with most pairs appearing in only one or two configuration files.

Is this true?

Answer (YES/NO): NO